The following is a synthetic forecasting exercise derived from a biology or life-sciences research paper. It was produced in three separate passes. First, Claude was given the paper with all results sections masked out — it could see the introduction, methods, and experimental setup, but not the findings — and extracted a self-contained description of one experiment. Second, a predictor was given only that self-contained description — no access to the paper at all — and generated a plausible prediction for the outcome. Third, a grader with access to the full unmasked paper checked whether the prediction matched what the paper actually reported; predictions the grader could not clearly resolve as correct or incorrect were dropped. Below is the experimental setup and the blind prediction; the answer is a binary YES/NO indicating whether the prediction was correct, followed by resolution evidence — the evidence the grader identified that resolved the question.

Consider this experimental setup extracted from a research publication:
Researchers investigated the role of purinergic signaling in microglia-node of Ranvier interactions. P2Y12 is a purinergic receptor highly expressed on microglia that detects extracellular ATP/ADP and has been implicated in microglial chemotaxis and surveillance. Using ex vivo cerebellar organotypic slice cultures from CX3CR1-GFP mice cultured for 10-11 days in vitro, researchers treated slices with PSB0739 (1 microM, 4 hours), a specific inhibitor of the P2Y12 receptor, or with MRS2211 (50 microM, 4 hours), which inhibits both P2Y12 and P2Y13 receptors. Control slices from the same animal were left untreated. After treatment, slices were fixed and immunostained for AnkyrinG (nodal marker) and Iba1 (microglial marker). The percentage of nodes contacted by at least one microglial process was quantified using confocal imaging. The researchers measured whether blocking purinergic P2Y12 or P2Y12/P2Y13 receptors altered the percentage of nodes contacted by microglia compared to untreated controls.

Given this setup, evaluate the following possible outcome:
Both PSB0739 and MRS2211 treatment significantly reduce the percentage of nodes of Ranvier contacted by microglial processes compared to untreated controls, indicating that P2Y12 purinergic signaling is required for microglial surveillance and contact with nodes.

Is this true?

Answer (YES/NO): NO